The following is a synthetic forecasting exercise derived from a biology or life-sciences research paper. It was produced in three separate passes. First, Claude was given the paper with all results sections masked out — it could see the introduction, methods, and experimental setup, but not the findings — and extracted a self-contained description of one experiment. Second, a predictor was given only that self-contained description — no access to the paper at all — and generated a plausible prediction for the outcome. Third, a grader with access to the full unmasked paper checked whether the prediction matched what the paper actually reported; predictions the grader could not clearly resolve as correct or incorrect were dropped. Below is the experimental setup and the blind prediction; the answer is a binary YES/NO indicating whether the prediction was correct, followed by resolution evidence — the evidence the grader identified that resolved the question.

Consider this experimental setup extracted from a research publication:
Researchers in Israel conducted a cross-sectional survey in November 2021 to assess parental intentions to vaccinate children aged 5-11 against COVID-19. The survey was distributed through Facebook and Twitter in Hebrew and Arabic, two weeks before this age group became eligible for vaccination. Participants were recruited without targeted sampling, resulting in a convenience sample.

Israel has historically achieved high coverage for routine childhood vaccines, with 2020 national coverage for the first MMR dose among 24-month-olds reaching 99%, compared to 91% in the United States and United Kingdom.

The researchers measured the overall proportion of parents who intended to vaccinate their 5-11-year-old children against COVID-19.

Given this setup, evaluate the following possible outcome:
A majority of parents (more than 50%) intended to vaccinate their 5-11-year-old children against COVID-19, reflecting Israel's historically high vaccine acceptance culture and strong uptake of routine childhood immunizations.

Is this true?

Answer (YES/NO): NO